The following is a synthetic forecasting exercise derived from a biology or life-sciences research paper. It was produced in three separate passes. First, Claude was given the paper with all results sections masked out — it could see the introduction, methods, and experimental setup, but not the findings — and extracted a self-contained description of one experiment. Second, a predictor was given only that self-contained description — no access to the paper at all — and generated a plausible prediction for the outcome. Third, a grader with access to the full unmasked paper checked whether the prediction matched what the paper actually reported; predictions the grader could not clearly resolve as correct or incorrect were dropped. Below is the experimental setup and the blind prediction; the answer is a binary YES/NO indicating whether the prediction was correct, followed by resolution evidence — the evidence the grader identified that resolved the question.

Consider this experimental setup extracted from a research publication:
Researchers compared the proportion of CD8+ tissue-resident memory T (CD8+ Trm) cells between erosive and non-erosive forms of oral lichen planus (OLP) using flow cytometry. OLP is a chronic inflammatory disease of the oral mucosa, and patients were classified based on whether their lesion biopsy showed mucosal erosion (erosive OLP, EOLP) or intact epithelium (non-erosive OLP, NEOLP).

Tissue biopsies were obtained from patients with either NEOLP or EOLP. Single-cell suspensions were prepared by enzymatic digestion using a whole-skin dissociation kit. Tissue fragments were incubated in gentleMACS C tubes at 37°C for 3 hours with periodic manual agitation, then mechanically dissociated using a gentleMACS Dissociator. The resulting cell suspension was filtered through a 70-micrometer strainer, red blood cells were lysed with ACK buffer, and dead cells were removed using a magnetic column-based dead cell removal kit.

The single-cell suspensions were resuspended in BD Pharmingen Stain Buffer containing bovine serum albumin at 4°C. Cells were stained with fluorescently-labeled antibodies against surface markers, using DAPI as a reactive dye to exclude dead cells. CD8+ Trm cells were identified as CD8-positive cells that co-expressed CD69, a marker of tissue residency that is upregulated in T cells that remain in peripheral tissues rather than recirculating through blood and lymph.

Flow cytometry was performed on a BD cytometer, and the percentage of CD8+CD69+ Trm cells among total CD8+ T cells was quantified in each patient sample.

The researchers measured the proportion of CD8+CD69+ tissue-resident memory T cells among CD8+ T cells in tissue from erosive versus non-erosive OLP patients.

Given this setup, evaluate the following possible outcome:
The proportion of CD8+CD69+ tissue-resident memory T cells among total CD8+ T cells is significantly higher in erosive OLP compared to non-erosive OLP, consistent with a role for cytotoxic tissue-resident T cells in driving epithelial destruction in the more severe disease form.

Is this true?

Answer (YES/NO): YES